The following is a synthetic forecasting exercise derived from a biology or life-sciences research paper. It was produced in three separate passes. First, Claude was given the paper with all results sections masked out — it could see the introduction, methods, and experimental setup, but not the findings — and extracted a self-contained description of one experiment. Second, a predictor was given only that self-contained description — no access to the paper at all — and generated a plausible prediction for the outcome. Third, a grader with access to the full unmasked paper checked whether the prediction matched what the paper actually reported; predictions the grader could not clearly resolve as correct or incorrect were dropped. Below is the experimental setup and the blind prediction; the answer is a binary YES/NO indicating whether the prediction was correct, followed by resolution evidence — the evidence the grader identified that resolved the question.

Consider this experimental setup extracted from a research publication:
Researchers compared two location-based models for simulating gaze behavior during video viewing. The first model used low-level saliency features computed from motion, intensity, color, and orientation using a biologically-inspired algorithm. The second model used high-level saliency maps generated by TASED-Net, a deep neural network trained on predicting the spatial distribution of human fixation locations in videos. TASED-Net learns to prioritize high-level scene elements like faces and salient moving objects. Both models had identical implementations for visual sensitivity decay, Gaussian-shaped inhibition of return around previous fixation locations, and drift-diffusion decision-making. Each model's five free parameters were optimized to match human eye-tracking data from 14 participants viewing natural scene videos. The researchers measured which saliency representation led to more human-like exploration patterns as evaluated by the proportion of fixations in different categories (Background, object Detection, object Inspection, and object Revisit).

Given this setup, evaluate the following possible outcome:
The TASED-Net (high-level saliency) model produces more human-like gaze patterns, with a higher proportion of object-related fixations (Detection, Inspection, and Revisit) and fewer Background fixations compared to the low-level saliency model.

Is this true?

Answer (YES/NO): YES